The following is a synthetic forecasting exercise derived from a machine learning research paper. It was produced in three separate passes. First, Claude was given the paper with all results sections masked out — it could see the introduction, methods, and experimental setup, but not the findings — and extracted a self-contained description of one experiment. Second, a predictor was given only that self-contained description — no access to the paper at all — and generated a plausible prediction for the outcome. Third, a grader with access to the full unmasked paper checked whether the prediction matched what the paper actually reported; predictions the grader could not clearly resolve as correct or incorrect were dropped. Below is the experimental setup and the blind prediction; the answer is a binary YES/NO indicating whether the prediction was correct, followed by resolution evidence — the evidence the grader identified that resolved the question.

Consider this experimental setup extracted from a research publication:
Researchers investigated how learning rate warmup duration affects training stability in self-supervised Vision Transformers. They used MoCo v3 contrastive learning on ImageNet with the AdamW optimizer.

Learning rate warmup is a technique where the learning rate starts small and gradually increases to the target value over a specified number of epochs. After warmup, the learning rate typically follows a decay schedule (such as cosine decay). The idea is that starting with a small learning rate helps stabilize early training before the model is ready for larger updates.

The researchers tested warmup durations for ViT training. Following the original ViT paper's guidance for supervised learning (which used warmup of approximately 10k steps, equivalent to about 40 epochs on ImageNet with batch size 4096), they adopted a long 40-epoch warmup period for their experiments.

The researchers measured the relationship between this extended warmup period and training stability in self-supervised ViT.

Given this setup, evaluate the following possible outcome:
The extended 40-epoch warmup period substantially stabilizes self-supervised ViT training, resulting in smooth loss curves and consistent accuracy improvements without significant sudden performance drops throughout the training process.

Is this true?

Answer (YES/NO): NO